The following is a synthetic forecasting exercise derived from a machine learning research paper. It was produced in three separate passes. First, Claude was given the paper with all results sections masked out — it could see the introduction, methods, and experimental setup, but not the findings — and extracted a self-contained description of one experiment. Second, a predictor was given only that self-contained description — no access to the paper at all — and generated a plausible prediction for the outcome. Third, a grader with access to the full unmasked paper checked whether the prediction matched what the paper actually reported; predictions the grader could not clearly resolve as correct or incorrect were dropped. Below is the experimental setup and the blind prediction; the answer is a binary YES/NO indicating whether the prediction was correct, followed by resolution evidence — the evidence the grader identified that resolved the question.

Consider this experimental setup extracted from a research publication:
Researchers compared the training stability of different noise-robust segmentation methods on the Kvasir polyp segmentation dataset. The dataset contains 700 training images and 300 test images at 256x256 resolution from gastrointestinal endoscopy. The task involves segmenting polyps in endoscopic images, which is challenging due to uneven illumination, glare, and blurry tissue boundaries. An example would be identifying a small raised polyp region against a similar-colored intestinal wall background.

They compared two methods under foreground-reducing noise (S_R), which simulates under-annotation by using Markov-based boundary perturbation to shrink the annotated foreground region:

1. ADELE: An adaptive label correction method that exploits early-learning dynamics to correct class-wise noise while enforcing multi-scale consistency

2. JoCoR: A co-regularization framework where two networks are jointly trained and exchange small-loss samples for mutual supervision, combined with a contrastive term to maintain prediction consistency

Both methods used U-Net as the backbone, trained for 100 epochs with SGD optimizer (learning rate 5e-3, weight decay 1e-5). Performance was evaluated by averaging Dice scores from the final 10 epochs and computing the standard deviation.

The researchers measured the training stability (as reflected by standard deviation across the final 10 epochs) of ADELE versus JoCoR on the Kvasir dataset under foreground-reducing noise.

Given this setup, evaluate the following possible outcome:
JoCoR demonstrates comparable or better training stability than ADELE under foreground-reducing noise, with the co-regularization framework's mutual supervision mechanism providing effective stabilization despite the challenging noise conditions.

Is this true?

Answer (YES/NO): YES